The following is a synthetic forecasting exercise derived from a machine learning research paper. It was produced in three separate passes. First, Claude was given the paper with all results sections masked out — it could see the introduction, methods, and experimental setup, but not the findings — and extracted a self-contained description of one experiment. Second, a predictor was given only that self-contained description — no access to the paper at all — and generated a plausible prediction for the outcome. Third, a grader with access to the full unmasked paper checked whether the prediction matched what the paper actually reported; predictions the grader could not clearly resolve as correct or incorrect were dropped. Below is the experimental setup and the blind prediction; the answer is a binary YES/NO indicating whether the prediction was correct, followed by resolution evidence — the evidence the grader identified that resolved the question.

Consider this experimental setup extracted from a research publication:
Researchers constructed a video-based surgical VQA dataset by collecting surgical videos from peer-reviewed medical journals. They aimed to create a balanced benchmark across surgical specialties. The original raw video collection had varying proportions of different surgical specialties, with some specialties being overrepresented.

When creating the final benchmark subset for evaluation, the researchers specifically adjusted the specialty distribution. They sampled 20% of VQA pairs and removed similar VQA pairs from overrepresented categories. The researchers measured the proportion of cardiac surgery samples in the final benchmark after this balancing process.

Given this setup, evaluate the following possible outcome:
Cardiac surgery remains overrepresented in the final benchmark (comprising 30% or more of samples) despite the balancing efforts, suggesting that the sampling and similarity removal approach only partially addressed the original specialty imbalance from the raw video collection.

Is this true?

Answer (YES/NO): YES